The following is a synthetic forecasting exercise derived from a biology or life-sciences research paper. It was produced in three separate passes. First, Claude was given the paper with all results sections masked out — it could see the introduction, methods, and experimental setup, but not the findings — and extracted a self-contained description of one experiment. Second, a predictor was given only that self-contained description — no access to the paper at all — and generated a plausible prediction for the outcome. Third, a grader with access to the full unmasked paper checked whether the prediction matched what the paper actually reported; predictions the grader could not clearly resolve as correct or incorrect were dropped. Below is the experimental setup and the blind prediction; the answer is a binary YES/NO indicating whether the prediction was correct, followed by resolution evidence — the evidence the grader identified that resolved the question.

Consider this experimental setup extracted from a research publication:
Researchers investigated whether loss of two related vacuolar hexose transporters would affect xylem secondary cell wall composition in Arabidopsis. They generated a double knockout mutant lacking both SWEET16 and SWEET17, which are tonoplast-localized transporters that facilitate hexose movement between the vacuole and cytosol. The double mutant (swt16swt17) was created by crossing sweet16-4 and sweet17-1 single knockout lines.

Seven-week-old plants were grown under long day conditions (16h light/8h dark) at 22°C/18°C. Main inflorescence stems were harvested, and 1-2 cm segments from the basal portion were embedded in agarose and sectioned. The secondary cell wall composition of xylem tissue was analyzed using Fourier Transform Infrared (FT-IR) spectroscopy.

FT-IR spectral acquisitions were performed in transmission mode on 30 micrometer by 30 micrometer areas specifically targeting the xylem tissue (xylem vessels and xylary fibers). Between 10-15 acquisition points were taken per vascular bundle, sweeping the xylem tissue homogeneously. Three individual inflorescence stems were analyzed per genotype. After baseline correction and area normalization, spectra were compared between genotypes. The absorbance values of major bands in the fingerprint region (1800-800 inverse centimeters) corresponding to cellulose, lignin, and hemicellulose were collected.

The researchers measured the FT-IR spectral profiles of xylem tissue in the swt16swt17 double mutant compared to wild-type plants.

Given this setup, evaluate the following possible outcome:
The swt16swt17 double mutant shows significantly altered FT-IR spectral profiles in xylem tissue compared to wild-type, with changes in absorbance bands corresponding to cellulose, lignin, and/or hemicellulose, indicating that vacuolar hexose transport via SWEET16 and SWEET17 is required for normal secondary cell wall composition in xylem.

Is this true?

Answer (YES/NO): YES